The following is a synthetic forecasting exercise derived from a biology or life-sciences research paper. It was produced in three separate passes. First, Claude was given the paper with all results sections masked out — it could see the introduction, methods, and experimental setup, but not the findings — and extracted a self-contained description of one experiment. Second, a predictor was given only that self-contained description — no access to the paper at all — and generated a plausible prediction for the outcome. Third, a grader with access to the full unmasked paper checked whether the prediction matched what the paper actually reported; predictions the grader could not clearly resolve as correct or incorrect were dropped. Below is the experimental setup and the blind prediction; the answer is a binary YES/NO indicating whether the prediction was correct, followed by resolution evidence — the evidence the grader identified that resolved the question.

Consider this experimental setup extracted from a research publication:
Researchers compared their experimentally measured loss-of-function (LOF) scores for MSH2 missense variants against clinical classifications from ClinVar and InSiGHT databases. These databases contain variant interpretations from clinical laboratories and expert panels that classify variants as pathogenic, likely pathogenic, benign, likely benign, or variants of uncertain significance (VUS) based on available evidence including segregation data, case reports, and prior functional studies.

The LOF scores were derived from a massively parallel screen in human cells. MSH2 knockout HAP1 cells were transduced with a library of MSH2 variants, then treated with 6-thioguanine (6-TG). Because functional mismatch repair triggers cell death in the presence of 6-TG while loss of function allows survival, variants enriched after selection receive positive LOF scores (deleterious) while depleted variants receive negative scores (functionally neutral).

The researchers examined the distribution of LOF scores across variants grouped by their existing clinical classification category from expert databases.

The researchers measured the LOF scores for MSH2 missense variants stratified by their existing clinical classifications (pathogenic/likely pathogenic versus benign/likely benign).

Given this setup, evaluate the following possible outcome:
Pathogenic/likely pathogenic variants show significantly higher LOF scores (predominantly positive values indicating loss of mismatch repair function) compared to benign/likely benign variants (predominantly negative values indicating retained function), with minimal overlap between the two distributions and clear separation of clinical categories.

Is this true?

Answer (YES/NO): YES